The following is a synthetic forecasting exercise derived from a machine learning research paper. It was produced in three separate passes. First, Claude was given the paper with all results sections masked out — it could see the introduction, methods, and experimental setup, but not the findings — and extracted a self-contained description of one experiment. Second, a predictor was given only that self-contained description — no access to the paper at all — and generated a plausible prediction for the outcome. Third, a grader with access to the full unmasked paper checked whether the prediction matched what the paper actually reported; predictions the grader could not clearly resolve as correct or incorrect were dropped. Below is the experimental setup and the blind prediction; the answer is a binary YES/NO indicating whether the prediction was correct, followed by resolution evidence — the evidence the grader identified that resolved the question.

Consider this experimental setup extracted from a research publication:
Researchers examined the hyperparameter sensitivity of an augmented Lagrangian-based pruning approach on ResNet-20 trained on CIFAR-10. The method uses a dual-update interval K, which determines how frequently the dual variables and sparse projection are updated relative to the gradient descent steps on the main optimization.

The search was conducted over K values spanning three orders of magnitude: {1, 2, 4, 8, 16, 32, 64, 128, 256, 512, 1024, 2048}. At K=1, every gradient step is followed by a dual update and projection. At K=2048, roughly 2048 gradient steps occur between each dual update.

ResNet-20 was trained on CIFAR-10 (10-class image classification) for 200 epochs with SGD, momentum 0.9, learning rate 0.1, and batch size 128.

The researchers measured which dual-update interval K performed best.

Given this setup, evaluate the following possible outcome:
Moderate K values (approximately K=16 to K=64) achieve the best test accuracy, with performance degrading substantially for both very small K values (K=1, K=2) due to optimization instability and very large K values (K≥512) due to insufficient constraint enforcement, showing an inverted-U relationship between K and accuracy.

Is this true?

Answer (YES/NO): NO